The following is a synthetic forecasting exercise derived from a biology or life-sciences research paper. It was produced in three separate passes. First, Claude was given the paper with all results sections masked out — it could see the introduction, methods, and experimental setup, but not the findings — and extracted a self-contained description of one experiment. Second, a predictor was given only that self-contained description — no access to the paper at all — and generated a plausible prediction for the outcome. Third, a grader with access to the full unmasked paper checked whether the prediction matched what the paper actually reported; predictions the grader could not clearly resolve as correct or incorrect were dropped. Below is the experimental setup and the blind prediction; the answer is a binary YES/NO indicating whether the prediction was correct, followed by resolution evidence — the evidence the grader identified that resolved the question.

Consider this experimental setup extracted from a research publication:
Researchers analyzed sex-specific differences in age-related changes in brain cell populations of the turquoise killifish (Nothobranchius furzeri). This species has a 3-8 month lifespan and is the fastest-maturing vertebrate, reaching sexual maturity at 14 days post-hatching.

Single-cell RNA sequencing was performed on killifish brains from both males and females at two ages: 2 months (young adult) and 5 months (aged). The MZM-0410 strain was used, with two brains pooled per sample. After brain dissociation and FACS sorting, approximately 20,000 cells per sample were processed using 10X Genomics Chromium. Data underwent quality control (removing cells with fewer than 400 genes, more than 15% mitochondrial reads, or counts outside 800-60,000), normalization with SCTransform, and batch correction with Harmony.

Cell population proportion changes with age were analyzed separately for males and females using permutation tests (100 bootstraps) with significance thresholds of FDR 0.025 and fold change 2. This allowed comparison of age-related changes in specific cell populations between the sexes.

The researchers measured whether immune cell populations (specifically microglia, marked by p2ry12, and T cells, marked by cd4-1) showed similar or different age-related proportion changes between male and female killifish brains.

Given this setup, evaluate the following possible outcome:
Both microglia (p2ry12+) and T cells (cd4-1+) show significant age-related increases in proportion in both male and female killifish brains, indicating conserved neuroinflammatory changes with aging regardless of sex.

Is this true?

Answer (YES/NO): NO